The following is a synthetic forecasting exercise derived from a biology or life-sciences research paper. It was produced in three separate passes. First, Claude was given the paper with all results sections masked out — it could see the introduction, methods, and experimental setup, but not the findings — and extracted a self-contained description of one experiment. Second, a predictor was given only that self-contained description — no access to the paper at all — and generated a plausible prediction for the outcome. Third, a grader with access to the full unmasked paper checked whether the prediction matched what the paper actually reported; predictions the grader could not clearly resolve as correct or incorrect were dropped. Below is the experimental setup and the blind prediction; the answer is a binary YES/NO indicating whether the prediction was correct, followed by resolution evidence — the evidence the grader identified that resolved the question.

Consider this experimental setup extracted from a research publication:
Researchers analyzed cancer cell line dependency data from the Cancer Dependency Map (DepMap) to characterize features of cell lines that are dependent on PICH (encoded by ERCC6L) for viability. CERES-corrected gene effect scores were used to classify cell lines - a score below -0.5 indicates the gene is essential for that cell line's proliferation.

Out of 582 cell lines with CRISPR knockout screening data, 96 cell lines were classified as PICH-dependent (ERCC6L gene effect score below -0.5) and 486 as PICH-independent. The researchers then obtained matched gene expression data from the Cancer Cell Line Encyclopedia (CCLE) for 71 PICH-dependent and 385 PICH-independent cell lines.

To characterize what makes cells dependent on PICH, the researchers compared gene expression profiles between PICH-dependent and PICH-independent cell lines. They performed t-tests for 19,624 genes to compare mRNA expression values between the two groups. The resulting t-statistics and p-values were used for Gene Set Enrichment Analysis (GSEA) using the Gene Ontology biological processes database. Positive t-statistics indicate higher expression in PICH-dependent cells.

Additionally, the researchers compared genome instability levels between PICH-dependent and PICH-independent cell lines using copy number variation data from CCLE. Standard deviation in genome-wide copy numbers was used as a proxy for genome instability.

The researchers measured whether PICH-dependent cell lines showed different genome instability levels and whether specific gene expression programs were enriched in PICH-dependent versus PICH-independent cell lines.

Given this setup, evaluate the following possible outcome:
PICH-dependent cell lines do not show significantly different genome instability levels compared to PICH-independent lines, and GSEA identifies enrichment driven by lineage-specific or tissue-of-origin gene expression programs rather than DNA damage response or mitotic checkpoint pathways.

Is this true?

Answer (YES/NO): NO